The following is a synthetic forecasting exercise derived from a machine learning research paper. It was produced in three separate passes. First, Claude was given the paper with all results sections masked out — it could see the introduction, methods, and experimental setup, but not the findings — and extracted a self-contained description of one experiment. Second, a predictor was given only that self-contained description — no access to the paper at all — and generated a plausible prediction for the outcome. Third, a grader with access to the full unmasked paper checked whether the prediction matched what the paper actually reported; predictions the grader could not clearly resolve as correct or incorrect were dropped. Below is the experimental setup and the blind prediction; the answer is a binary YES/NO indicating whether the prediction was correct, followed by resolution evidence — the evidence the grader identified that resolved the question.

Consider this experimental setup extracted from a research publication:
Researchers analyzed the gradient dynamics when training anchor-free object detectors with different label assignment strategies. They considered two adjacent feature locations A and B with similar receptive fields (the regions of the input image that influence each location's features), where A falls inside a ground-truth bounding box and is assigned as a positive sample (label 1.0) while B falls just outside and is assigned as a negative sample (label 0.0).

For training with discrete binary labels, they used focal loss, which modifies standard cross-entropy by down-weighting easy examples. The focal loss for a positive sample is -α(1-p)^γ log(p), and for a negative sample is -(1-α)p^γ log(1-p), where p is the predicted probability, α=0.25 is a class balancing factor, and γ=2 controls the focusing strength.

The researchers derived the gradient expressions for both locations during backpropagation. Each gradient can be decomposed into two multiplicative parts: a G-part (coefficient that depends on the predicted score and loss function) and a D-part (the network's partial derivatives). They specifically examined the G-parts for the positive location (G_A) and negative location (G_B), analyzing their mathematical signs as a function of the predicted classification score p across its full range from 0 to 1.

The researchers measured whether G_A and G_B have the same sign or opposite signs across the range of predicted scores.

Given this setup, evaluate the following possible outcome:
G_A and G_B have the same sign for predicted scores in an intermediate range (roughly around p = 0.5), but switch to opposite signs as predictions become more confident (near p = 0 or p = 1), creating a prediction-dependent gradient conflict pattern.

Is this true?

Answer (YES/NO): NO